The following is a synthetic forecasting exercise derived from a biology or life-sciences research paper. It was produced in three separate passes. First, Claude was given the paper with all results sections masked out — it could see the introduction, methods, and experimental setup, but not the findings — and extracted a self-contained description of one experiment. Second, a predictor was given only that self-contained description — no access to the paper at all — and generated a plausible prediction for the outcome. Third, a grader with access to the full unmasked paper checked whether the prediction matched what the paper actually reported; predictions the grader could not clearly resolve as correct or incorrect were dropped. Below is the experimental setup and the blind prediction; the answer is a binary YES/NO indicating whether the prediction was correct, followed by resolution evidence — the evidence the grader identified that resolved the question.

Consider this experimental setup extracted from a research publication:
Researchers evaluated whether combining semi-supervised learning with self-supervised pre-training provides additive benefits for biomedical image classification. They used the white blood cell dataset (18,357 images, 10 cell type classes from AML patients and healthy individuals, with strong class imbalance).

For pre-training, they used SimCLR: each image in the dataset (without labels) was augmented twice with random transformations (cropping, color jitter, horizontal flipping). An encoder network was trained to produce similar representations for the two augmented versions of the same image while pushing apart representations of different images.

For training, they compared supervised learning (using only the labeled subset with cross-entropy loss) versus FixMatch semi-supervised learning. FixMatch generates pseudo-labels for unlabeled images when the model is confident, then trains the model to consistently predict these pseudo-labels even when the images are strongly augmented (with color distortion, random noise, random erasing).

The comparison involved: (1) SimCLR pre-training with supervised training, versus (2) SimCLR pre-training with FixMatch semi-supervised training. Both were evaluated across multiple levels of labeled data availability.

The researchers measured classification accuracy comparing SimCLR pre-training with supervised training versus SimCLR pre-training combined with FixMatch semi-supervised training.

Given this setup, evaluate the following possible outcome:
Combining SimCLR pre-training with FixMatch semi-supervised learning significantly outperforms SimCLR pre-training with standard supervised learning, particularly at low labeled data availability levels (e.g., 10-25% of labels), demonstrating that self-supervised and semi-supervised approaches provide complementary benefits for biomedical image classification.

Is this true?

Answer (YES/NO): YES